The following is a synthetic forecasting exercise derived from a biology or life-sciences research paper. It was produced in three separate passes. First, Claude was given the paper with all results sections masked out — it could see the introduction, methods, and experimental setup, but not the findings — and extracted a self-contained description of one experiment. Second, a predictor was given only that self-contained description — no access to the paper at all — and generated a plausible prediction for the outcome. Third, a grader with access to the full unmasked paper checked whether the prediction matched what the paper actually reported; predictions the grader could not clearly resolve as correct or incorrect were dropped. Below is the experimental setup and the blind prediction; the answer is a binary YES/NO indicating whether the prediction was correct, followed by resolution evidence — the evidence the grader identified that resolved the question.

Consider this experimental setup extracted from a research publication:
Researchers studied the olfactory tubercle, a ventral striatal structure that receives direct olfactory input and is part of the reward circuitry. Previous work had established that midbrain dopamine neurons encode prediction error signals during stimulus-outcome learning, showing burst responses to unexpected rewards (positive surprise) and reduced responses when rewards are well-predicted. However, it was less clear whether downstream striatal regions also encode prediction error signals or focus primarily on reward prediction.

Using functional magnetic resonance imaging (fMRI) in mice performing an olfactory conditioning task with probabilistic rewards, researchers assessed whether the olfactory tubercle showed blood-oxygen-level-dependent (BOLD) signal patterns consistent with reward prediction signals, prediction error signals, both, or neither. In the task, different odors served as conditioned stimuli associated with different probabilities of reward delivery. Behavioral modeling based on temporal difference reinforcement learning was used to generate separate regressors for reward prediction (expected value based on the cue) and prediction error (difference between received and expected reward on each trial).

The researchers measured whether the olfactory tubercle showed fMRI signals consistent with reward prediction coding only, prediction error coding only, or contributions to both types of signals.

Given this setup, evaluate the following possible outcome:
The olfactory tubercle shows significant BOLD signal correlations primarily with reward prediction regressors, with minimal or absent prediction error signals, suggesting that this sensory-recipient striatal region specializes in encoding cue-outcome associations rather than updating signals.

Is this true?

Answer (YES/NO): NO